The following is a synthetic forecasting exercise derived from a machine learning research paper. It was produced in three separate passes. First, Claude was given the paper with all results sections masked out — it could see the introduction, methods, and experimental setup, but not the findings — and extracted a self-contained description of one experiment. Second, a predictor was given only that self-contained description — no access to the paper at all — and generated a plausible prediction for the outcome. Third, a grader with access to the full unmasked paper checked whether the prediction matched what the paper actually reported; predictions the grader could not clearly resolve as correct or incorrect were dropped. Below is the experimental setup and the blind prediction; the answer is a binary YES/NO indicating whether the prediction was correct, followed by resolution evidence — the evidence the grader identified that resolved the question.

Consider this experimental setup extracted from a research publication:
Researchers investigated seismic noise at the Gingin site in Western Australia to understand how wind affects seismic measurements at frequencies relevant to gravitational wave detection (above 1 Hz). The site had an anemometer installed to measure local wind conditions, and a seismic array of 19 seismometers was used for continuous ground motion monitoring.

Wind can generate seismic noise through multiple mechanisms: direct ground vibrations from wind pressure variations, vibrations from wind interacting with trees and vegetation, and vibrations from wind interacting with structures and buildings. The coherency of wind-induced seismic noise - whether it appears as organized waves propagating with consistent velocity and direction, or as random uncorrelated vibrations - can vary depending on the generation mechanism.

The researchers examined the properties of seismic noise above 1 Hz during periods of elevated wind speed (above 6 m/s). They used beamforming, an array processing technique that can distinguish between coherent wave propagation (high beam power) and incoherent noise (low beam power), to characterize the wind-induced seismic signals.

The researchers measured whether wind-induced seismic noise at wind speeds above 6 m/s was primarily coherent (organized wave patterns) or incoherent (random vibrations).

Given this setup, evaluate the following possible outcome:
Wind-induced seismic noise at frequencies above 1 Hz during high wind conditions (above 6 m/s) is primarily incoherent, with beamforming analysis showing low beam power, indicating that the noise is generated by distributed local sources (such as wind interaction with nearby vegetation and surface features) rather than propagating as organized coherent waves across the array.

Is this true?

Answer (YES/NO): NO